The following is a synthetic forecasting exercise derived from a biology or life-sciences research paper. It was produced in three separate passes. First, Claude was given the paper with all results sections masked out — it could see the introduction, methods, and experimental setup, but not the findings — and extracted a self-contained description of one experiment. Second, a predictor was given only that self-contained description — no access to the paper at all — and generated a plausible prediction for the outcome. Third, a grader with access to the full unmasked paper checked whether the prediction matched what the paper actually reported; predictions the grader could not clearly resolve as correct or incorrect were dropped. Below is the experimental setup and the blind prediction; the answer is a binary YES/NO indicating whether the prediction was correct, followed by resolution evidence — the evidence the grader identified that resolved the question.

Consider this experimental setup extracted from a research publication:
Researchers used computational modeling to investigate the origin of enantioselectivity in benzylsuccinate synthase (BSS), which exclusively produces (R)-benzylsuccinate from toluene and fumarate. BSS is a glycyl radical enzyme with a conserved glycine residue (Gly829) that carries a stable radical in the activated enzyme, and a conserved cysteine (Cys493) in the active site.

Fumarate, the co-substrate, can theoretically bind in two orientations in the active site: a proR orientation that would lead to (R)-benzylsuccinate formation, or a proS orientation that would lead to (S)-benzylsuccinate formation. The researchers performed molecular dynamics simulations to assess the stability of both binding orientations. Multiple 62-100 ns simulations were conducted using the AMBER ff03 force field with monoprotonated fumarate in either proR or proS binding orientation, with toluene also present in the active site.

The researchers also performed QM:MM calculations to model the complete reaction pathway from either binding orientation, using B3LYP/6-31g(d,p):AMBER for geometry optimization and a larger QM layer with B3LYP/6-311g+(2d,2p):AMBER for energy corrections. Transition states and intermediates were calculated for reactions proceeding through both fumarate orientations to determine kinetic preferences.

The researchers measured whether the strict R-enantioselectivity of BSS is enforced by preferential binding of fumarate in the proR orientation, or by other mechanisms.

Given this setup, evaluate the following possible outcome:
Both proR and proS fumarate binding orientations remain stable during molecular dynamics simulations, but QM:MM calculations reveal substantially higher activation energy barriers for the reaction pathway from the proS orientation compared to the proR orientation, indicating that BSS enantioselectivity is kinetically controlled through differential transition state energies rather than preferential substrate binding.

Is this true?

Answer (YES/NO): YES